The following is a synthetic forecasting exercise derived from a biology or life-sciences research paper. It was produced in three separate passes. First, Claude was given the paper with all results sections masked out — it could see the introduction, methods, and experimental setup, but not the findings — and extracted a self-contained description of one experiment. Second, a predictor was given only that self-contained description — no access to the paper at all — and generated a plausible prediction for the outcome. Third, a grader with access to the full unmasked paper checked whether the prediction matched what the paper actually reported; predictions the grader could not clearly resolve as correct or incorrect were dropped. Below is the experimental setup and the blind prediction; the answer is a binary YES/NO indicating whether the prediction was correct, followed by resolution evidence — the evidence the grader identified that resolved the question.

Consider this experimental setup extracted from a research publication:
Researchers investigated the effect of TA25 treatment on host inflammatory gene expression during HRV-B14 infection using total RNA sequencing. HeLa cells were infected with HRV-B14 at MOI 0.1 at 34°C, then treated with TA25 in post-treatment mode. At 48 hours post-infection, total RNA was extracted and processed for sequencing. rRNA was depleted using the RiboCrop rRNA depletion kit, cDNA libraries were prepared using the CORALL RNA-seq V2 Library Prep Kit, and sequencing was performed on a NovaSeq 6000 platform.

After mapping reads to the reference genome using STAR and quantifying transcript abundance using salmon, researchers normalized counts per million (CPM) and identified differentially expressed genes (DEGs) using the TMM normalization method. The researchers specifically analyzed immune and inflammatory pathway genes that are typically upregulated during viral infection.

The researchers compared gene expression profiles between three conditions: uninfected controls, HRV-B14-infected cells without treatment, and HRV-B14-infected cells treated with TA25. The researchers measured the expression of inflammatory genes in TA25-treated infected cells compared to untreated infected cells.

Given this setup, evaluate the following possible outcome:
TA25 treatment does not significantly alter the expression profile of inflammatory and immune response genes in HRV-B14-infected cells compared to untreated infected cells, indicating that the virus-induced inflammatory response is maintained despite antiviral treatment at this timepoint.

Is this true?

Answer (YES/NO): NO